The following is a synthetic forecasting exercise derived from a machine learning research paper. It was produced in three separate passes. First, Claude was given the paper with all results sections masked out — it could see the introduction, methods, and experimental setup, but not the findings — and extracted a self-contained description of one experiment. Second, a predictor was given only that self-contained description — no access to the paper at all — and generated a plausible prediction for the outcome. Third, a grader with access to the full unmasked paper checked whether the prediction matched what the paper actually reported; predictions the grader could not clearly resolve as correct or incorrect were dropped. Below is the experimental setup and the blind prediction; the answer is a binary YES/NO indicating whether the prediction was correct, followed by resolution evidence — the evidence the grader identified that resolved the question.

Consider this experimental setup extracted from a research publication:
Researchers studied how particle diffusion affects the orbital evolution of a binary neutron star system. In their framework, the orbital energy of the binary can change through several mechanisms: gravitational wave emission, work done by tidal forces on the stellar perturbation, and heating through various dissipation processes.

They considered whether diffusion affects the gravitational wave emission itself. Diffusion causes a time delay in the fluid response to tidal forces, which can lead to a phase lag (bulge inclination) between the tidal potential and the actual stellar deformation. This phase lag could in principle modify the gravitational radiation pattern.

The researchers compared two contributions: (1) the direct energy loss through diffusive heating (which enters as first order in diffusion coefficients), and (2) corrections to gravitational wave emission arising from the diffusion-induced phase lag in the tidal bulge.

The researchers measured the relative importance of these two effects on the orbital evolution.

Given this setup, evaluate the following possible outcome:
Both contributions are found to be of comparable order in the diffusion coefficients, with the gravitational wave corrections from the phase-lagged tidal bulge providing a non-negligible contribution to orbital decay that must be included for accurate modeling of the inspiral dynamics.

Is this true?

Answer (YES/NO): NO